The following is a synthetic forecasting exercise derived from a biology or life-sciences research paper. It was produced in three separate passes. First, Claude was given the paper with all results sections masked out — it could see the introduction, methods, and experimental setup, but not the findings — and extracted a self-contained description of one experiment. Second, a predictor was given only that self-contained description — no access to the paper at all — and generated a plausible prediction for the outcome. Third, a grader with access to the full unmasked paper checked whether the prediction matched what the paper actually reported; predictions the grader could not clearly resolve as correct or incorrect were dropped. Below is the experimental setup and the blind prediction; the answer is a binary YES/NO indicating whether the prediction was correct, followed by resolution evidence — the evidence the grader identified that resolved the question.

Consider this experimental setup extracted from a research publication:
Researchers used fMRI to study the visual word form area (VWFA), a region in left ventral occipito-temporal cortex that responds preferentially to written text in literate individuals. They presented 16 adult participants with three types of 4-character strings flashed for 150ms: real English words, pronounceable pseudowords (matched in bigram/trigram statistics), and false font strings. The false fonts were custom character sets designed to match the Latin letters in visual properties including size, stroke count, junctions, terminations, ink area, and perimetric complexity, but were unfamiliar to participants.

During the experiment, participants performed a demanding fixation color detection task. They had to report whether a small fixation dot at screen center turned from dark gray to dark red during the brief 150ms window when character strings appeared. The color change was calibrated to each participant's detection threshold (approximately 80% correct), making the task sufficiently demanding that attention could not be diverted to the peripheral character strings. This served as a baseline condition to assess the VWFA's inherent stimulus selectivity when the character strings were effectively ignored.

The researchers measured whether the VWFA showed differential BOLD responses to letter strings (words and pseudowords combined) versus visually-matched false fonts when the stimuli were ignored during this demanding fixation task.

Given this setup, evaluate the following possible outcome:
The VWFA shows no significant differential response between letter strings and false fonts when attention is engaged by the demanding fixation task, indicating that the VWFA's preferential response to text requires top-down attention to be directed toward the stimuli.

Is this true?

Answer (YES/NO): NO